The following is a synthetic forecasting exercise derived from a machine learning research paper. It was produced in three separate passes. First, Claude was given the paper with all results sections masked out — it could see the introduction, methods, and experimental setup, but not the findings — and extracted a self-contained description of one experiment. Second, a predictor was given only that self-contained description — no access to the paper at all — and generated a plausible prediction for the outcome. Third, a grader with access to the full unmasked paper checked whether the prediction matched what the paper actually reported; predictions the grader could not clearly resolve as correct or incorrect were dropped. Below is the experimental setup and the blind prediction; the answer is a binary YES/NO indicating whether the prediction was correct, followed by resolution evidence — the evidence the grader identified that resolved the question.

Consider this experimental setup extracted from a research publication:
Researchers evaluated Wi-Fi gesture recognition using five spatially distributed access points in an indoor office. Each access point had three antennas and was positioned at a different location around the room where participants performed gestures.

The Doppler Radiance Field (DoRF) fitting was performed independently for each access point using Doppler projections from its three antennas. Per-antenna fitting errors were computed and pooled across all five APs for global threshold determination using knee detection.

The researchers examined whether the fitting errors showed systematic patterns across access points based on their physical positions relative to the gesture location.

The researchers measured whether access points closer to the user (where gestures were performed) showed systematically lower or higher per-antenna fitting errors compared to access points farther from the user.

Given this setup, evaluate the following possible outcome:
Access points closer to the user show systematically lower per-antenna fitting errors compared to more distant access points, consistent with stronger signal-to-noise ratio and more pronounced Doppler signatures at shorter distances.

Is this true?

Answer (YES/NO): NO